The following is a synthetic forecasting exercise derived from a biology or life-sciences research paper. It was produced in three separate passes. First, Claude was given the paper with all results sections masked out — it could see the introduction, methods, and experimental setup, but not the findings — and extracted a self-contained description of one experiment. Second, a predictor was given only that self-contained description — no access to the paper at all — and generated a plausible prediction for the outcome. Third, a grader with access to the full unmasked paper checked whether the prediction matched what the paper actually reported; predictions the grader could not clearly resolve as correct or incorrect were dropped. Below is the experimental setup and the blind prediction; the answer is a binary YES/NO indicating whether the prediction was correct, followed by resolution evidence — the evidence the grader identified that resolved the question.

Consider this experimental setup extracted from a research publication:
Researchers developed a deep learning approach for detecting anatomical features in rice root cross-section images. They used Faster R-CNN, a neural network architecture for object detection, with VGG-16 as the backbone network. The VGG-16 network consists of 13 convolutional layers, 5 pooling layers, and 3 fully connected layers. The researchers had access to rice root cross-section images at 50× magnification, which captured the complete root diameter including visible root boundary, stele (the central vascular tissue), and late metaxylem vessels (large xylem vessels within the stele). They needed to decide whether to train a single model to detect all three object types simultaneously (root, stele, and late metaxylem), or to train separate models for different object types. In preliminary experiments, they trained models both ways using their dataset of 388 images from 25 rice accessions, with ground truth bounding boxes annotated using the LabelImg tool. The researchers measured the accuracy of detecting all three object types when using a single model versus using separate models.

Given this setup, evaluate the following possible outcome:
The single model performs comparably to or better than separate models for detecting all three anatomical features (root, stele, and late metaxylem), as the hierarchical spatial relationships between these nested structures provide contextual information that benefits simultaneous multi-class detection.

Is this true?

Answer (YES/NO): NO